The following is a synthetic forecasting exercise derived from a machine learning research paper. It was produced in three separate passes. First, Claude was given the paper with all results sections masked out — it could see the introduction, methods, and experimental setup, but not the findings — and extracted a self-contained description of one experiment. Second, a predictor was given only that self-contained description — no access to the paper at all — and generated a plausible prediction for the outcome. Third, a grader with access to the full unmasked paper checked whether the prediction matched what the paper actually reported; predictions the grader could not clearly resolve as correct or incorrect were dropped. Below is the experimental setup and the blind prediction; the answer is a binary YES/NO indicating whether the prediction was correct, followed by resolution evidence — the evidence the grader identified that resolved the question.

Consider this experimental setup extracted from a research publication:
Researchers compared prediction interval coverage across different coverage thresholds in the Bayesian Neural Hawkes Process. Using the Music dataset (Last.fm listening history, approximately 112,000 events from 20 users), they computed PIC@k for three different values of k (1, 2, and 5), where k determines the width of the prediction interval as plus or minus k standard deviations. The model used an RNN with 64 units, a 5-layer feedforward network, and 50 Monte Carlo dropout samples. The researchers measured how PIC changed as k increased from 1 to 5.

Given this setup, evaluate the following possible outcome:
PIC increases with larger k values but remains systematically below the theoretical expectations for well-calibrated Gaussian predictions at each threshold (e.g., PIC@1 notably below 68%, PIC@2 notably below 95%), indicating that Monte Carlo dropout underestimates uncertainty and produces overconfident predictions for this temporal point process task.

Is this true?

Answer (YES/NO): NO